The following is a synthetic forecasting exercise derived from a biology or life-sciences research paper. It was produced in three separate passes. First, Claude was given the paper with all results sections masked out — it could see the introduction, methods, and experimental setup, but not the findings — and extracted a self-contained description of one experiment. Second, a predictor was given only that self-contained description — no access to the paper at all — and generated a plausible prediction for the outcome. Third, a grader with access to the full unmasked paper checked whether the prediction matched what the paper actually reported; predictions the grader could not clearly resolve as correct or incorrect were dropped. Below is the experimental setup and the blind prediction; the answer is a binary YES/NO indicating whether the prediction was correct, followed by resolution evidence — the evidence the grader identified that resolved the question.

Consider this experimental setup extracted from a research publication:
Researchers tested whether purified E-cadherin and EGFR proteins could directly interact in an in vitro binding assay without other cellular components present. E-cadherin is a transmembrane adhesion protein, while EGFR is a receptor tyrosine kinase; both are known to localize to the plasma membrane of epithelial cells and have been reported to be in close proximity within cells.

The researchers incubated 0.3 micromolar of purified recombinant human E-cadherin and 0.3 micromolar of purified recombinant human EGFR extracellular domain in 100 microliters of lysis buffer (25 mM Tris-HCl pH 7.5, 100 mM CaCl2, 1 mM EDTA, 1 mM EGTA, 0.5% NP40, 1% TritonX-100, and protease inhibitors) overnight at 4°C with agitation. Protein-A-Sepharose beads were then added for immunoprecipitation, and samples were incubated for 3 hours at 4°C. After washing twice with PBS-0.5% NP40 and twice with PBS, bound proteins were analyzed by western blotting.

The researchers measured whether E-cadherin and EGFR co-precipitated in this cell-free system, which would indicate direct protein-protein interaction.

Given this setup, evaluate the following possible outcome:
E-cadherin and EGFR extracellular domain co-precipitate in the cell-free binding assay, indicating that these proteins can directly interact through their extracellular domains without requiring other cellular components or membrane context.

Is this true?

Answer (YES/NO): NO